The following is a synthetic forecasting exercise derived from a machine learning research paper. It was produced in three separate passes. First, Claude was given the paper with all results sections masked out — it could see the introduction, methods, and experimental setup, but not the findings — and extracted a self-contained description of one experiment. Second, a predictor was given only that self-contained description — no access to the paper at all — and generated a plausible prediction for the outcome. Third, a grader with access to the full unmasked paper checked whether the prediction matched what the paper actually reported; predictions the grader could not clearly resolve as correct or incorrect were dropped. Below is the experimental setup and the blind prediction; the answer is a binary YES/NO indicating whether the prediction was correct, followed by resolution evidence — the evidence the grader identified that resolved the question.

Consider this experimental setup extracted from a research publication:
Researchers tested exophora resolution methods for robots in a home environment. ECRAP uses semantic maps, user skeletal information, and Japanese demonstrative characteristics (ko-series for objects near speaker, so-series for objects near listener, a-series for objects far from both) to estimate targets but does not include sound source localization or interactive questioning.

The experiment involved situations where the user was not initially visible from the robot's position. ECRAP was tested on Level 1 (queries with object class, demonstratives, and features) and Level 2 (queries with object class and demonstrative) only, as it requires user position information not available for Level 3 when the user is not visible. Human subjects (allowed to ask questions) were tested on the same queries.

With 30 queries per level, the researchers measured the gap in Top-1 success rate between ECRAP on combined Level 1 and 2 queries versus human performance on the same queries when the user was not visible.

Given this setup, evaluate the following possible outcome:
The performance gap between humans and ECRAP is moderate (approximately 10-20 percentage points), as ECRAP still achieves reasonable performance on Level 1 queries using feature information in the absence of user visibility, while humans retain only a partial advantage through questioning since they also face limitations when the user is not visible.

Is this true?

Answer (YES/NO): NO